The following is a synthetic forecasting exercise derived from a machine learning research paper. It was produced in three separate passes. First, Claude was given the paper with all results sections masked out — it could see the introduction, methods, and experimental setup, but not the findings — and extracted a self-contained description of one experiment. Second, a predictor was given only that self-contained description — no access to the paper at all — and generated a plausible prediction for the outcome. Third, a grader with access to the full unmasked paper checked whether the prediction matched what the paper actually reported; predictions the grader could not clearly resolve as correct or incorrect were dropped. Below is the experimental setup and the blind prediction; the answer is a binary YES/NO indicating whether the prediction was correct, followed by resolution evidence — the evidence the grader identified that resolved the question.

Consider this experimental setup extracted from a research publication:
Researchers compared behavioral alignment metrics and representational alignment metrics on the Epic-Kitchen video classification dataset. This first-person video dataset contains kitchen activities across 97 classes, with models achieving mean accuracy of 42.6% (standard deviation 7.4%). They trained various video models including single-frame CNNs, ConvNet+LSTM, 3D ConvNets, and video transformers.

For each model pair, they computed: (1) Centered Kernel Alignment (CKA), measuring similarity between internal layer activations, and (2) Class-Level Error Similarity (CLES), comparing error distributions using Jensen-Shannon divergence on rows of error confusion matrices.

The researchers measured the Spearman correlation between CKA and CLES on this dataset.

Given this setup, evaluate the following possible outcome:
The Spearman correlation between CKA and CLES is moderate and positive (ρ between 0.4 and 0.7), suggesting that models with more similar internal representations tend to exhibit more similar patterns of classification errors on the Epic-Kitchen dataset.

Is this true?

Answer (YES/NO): NO